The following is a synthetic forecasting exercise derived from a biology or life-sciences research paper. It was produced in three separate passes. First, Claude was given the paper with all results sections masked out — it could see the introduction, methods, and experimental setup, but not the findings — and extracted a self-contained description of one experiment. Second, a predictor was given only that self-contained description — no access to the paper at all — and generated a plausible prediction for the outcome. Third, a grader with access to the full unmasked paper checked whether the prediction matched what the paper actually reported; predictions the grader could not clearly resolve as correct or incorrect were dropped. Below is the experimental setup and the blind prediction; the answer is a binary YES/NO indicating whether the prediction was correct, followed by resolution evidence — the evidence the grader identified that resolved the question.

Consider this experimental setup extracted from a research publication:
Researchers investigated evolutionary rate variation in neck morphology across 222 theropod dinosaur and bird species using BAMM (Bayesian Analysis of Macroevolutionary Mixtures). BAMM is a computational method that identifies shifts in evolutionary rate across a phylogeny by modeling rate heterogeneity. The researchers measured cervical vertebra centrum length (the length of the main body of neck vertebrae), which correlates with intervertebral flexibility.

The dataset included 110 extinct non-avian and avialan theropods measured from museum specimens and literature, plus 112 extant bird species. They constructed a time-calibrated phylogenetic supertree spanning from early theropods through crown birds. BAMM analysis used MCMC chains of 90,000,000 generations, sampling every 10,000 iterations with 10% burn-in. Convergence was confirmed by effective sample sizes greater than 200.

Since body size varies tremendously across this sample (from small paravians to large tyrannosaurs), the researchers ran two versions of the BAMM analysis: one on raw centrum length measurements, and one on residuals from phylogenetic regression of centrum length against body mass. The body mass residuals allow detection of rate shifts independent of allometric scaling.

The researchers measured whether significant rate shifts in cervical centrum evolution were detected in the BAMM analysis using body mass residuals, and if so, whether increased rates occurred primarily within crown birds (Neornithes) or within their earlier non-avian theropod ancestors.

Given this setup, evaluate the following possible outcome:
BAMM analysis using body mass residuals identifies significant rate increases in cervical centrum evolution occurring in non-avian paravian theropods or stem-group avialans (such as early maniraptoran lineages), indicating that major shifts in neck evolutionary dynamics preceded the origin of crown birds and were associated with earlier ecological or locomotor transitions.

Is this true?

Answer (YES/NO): NO